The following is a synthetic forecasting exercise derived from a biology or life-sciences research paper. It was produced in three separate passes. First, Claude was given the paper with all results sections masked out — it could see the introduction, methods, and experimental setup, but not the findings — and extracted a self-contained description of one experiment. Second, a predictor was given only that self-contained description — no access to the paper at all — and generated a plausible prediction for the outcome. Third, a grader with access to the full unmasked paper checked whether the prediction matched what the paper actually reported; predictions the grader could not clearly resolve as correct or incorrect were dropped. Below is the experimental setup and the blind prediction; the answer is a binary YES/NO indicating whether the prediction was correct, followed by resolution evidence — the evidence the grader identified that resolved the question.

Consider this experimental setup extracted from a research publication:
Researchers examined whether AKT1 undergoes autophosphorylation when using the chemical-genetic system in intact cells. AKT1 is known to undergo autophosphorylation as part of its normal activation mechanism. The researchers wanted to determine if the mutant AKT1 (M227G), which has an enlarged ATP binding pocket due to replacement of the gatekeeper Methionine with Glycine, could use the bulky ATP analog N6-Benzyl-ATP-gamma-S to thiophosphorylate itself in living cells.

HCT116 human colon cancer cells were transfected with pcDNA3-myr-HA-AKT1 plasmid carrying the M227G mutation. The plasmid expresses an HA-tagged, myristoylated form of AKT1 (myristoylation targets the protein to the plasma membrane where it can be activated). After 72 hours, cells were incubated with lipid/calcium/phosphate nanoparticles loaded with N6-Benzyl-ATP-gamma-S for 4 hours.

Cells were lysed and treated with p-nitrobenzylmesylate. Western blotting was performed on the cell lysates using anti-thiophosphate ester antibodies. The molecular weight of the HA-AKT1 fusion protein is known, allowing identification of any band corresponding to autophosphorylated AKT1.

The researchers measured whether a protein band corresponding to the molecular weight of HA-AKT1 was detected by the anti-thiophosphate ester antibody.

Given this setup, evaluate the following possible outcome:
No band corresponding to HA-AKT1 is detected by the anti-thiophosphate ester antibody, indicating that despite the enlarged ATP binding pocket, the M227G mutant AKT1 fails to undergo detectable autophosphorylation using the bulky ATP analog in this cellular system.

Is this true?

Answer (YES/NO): NO